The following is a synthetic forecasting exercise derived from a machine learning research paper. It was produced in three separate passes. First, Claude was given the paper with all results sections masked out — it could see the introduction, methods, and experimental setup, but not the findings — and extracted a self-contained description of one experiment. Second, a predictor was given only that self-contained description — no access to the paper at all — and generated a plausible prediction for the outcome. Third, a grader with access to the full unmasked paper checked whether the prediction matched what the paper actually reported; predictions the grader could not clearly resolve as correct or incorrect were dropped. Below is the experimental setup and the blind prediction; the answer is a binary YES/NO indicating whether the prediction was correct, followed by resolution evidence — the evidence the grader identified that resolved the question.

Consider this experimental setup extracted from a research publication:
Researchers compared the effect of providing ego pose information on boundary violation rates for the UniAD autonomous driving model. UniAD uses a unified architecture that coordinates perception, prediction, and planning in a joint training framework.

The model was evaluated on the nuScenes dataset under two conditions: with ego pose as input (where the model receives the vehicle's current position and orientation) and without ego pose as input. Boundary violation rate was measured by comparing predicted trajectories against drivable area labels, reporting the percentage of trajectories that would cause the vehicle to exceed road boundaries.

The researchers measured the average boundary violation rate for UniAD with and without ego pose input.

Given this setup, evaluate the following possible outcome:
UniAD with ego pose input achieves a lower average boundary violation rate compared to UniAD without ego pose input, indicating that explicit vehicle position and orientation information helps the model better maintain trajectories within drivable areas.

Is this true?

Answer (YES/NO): YES